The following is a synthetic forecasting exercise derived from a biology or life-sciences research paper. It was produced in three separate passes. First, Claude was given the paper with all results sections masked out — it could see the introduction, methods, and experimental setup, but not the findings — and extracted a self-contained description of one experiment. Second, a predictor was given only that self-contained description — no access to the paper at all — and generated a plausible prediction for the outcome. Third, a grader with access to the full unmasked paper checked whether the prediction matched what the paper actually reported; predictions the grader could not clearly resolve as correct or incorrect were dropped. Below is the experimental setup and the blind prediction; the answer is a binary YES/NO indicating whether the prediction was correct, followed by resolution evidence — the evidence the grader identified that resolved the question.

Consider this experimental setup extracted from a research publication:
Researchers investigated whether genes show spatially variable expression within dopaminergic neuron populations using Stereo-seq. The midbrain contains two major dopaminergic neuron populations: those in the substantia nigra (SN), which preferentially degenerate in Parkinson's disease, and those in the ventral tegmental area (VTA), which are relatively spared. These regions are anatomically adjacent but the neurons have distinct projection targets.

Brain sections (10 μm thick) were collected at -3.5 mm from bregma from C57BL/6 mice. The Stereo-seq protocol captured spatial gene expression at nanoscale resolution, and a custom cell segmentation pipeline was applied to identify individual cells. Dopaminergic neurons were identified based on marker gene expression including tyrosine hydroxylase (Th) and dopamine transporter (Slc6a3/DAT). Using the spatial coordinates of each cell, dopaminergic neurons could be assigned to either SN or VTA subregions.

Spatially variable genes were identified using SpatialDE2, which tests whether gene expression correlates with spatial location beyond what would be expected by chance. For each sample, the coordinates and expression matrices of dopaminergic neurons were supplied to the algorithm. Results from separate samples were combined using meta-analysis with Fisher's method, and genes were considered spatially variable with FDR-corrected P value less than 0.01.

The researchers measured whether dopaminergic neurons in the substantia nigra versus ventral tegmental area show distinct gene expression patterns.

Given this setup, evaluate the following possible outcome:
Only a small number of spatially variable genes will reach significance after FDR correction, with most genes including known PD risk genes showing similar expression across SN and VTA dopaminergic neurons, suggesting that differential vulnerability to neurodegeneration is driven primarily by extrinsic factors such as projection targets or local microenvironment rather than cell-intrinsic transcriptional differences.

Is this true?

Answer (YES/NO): NO